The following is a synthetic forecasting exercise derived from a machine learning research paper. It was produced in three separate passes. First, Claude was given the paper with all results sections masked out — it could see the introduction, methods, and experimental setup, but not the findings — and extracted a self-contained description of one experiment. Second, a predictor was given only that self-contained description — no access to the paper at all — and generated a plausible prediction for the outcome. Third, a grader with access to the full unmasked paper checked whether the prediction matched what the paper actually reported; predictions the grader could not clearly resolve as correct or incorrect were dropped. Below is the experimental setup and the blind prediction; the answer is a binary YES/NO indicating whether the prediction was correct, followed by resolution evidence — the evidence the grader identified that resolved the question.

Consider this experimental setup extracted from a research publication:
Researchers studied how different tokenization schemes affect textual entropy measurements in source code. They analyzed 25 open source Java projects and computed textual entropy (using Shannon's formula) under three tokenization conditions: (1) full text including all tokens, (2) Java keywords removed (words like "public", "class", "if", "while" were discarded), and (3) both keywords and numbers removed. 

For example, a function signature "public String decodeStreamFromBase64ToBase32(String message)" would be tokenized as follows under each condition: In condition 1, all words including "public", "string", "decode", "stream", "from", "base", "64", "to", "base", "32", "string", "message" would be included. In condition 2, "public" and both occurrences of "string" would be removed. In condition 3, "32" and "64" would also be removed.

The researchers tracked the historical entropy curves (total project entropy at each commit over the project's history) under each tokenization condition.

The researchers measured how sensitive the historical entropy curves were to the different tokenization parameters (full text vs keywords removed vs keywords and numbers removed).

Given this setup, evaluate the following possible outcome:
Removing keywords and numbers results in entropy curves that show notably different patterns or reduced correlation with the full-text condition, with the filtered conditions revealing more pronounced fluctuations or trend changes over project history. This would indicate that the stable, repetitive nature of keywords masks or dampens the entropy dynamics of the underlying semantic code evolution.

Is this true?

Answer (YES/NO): NO